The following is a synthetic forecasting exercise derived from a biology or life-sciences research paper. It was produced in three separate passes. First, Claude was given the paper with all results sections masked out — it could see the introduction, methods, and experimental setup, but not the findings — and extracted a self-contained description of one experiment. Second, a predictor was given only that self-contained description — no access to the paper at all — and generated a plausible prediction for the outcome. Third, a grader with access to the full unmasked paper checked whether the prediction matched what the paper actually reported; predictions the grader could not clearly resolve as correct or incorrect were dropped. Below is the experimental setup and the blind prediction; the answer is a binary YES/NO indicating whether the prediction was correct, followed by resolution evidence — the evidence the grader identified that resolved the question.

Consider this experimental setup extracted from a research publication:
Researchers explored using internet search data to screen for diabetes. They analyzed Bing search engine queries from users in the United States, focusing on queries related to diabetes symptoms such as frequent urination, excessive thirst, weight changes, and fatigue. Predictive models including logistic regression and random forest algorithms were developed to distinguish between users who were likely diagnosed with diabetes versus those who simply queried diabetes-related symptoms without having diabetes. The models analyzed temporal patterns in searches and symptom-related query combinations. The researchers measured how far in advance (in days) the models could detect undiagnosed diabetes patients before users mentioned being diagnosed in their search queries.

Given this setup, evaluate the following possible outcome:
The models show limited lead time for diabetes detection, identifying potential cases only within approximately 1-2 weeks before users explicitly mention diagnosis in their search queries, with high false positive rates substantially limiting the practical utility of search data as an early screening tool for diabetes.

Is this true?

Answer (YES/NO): NO